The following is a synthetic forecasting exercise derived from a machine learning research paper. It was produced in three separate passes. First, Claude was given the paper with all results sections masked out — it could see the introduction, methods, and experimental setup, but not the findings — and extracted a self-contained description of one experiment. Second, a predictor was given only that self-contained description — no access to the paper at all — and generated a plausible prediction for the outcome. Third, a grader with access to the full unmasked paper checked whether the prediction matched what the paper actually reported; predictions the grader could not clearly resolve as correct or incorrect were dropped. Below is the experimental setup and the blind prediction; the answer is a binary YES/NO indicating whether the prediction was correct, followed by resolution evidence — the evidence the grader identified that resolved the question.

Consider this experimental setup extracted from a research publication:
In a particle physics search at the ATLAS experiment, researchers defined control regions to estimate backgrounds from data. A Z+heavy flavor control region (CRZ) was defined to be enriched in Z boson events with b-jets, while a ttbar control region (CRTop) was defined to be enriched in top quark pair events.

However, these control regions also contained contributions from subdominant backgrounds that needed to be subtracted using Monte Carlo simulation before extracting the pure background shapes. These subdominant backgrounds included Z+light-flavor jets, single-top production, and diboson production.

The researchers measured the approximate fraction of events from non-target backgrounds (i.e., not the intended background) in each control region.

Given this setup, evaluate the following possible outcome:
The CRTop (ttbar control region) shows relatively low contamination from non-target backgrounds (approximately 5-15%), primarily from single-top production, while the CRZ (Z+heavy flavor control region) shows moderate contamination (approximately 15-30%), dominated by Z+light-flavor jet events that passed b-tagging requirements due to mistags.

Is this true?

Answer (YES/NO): NO